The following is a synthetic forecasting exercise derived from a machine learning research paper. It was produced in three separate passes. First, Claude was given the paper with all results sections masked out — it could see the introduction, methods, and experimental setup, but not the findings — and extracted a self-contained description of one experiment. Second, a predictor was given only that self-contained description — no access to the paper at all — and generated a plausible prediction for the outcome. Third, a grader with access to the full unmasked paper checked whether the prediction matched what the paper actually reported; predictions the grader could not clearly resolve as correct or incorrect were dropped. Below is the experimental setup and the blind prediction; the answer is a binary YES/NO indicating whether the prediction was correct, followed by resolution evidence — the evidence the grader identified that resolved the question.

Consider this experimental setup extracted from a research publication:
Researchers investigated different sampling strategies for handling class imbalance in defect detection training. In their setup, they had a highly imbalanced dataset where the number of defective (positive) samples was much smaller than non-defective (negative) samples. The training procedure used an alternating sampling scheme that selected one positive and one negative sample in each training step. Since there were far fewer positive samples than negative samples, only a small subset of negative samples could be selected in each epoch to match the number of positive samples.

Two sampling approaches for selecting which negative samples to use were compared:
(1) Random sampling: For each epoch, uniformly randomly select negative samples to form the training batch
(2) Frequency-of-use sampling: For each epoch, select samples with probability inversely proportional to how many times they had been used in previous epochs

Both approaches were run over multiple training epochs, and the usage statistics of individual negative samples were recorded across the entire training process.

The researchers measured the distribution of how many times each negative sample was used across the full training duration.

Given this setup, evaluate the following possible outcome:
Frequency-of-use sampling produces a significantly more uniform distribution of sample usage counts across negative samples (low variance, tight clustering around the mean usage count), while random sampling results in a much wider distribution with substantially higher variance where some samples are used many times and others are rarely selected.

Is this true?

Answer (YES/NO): YES